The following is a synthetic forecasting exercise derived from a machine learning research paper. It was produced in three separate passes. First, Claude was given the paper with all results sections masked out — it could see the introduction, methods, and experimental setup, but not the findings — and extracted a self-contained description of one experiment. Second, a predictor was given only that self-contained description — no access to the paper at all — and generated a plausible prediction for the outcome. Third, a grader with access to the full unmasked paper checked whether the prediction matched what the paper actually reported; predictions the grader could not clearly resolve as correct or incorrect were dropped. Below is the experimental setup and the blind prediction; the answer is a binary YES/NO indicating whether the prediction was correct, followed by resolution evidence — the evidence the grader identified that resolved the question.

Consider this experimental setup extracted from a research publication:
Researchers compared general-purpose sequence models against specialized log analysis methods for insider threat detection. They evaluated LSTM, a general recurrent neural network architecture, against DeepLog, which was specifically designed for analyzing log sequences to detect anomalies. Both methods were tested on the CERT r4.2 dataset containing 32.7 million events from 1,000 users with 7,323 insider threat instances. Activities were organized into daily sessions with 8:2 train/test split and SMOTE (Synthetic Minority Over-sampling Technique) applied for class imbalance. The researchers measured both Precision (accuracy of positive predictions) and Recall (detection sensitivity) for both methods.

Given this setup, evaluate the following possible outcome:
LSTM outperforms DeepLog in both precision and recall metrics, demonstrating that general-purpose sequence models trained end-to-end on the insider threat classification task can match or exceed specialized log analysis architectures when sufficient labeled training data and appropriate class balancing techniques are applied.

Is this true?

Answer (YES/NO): NO